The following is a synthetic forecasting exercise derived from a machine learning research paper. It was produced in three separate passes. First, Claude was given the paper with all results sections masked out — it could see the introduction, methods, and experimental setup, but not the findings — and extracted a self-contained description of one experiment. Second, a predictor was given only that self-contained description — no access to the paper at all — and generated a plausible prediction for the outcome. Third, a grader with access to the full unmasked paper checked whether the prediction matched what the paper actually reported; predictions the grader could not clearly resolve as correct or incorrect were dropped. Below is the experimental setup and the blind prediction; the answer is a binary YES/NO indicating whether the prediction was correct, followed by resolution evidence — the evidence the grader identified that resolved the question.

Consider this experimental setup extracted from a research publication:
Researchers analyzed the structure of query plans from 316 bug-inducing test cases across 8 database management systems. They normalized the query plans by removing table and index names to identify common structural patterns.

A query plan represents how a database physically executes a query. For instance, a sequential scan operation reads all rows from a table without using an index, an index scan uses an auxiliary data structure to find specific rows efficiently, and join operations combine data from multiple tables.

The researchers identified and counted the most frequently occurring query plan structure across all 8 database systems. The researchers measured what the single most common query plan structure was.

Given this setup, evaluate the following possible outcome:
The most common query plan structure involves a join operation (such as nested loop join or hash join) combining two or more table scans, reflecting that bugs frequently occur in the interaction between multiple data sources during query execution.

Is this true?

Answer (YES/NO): NO